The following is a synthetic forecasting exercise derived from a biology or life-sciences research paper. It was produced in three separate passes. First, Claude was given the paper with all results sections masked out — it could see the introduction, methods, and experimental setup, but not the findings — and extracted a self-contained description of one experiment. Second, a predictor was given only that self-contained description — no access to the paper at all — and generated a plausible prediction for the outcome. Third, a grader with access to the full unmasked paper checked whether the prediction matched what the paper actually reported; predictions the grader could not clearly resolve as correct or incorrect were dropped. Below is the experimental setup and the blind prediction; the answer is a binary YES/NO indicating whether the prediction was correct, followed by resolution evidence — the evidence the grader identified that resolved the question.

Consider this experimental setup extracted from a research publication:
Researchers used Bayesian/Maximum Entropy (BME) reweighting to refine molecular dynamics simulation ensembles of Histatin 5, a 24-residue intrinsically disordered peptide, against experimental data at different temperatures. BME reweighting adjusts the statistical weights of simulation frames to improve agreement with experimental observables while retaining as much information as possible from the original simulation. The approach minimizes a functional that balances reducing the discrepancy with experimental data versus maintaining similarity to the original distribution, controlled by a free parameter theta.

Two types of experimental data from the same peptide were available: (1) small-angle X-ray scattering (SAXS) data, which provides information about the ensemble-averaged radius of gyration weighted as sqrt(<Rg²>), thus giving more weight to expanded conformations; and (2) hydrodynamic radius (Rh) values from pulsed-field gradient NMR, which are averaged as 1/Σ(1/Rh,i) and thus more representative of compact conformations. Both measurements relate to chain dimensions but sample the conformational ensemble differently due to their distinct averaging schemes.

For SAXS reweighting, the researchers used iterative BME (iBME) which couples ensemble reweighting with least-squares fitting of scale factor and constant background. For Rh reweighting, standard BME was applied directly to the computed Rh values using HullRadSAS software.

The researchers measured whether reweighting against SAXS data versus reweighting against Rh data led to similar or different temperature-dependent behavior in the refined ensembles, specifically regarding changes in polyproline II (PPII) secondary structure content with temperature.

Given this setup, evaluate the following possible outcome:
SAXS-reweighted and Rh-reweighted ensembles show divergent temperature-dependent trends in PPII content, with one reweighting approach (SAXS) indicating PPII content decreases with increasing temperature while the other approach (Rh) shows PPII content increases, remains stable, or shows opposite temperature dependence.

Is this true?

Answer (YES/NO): NO